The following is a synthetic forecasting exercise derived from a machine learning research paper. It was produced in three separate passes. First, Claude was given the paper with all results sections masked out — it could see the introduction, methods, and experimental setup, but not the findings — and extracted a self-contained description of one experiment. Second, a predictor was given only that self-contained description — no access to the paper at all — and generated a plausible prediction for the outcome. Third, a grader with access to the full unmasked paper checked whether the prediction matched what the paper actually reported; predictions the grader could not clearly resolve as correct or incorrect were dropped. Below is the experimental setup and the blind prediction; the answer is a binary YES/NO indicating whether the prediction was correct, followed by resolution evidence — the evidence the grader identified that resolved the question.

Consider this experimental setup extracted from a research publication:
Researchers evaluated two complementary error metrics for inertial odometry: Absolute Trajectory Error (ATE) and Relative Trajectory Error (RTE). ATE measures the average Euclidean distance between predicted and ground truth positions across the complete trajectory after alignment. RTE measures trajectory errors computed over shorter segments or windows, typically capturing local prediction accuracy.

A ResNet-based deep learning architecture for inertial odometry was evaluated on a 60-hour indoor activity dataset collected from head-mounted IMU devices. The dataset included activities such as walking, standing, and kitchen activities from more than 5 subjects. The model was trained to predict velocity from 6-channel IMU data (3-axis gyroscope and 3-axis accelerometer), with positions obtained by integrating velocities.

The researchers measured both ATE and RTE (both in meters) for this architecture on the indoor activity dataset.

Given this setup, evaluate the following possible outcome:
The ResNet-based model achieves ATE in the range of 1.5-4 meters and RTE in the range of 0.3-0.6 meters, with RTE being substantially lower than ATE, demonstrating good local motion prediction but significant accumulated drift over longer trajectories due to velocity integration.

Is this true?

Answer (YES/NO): NO